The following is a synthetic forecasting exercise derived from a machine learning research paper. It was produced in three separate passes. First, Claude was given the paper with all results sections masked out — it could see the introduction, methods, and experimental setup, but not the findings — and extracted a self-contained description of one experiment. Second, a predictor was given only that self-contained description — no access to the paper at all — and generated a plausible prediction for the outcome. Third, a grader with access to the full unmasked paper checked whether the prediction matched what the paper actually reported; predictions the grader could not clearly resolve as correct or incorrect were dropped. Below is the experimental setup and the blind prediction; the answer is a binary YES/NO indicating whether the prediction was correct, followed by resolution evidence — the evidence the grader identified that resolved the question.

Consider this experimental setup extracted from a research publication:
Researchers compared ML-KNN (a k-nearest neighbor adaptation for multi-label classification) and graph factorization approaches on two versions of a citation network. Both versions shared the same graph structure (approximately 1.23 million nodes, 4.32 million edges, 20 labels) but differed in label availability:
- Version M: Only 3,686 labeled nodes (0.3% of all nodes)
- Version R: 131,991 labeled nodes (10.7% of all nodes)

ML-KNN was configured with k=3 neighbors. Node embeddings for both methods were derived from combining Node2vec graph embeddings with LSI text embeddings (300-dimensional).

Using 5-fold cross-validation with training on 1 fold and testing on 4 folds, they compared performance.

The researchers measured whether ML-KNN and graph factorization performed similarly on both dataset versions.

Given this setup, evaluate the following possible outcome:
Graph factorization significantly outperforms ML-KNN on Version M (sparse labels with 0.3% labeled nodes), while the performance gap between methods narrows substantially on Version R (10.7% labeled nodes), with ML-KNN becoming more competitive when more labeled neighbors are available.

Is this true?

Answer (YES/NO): NO